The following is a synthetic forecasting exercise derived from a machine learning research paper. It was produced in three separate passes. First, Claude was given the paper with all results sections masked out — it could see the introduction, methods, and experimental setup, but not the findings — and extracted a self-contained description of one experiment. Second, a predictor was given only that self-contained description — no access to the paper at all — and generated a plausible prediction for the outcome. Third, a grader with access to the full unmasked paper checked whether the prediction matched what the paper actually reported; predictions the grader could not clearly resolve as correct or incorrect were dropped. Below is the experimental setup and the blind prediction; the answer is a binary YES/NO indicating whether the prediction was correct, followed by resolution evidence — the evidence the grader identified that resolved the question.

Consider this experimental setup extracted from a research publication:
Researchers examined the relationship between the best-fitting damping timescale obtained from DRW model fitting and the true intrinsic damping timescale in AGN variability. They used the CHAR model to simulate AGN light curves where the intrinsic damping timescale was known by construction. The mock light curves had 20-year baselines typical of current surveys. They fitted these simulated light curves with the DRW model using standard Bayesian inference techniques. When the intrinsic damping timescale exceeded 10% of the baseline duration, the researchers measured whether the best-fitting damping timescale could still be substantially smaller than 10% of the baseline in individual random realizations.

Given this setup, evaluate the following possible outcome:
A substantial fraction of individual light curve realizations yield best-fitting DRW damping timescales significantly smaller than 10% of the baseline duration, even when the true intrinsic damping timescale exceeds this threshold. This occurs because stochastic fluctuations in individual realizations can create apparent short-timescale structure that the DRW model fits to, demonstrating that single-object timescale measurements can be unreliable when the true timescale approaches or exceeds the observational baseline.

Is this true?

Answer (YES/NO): YES